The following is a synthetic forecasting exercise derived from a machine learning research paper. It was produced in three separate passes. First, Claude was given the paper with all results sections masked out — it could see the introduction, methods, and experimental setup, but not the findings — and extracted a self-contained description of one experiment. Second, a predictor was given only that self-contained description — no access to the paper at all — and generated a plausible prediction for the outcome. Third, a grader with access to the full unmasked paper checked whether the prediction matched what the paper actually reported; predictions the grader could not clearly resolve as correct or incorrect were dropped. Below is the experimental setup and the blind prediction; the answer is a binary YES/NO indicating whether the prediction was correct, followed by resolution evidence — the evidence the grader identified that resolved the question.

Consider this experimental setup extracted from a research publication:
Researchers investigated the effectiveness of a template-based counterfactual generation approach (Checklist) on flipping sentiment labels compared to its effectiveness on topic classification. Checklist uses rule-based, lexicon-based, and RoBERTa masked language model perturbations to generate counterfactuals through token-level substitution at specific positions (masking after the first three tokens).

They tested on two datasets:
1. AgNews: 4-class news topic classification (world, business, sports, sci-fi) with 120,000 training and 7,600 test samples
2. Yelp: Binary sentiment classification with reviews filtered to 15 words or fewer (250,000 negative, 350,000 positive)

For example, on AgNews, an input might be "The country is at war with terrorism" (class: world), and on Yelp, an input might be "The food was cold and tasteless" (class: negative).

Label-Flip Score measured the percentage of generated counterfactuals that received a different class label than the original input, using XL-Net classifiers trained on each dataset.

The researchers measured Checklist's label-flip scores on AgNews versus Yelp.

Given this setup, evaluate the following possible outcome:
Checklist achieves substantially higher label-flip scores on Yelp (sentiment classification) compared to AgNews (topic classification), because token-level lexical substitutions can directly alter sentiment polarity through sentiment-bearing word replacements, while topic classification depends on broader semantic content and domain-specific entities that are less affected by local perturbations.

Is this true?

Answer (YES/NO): NO